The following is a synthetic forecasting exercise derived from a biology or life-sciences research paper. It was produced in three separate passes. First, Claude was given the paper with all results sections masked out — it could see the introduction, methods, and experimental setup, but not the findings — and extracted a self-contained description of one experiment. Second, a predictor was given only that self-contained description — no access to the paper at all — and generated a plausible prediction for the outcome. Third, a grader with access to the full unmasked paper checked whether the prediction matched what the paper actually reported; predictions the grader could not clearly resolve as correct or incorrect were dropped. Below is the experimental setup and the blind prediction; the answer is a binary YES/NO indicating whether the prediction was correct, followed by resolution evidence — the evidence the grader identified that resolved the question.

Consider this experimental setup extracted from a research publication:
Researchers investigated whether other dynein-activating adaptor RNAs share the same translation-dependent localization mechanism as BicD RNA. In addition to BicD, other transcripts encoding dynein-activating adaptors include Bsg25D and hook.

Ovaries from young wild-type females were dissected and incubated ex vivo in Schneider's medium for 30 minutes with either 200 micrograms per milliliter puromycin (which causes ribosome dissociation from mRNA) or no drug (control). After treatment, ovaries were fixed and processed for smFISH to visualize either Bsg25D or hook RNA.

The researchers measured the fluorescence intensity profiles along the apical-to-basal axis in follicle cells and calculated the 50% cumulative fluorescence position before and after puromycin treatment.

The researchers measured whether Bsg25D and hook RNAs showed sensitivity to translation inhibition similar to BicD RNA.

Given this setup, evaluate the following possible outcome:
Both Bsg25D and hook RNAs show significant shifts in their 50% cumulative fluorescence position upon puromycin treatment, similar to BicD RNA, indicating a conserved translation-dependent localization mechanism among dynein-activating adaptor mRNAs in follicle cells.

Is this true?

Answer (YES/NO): NO